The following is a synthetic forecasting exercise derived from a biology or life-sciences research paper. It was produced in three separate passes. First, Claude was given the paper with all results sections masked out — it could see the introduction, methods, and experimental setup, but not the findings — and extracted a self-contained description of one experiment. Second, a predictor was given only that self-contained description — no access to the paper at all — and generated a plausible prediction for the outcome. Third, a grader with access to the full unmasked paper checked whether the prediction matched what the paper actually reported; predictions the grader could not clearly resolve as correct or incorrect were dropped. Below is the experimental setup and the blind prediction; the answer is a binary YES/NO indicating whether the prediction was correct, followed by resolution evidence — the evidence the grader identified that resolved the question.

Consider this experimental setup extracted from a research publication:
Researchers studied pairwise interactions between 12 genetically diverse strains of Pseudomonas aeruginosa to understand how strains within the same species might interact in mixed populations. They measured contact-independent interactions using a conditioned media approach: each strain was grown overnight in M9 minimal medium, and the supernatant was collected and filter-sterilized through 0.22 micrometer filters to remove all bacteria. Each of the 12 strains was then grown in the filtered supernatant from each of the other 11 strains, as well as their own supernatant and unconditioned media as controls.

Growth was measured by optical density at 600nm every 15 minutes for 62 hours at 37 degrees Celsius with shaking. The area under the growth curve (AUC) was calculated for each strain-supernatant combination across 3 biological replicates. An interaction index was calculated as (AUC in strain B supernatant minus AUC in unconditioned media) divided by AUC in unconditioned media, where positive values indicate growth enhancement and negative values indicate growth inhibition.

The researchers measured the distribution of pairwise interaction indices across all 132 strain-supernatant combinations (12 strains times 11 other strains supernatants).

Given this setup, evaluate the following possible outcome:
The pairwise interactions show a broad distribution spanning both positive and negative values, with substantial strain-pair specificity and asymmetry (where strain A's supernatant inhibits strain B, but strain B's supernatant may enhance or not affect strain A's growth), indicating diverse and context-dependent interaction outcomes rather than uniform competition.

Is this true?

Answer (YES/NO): NO